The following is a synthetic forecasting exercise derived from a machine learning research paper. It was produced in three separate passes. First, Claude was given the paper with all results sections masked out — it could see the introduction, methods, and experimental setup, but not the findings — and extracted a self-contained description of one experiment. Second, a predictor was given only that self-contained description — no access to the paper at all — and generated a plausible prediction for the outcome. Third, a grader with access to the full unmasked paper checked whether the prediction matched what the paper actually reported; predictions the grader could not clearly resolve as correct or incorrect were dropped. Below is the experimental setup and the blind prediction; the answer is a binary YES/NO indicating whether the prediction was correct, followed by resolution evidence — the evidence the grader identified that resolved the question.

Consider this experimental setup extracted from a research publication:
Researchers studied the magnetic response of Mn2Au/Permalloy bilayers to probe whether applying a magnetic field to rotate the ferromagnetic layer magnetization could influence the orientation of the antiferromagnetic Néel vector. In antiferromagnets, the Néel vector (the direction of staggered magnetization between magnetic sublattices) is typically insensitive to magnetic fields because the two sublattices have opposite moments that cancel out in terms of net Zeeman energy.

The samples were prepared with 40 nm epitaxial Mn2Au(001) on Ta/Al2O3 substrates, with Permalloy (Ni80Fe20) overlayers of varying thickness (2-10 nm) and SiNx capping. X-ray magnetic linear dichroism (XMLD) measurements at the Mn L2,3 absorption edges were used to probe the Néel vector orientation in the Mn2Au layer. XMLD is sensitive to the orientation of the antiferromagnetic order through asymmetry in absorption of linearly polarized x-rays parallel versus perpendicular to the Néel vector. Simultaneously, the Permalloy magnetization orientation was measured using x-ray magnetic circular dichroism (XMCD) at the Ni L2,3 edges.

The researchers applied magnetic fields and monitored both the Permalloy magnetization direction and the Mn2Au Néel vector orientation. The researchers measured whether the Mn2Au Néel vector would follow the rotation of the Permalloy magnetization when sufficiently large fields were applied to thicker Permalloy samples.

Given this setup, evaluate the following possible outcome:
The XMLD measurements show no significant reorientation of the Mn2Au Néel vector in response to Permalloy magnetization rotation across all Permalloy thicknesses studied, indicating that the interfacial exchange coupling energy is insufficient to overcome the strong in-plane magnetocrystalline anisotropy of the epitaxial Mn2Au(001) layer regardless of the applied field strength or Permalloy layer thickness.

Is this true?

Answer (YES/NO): NO